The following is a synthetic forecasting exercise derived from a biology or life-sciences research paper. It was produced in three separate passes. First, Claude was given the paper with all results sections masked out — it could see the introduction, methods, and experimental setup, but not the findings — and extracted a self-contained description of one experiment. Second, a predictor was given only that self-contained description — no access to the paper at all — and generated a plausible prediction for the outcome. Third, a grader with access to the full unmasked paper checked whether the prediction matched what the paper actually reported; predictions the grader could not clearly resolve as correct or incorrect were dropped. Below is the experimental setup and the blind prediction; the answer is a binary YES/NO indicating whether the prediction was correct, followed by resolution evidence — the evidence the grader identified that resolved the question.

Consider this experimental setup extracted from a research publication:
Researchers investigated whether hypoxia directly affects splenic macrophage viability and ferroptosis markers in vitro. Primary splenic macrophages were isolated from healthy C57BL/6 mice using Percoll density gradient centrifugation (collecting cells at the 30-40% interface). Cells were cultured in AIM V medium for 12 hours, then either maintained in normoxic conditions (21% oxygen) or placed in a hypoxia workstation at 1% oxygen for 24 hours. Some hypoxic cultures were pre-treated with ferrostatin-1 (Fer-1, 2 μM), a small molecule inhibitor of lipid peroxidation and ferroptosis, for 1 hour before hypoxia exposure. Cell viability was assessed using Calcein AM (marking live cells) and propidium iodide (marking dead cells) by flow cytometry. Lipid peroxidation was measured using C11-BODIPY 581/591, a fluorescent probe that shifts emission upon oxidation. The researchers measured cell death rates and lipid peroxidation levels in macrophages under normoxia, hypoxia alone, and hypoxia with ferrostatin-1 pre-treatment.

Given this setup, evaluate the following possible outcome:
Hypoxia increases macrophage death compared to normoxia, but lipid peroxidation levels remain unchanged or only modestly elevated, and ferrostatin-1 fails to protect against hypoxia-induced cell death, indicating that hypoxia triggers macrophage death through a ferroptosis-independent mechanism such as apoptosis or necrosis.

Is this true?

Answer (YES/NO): NO